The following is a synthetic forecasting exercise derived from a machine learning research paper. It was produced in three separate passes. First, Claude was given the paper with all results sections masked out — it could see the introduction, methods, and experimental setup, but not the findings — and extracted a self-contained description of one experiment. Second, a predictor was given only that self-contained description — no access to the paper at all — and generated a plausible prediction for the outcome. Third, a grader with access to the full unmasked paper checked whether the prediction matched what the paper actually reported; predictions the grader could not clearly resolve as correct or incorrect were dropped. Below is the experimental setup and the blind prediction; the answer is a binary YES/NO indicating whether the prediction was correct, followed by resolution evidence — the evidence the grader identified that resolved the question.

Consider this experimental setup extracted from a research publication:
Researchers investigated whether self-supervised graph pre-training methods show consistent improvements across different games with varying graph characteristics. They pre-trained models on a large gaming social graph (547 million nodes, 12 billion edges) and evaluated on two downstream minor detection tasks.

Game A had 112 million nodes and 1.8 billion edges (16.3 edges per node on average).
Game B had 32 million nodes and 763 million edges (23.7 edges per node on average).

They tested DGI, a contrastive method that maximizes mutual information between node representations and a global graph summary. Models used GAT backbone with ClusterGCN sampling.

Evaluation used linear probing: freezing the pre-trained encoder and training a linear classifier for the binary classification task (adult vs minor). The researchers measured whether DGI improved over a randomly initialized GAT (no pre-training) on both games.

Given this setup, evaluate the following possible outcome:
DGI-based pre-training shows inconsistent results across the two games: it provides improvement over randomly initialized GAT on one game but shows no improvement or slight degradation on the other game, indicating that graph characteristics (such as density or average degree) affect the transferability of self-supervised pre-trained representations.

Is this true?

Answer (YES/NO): NO